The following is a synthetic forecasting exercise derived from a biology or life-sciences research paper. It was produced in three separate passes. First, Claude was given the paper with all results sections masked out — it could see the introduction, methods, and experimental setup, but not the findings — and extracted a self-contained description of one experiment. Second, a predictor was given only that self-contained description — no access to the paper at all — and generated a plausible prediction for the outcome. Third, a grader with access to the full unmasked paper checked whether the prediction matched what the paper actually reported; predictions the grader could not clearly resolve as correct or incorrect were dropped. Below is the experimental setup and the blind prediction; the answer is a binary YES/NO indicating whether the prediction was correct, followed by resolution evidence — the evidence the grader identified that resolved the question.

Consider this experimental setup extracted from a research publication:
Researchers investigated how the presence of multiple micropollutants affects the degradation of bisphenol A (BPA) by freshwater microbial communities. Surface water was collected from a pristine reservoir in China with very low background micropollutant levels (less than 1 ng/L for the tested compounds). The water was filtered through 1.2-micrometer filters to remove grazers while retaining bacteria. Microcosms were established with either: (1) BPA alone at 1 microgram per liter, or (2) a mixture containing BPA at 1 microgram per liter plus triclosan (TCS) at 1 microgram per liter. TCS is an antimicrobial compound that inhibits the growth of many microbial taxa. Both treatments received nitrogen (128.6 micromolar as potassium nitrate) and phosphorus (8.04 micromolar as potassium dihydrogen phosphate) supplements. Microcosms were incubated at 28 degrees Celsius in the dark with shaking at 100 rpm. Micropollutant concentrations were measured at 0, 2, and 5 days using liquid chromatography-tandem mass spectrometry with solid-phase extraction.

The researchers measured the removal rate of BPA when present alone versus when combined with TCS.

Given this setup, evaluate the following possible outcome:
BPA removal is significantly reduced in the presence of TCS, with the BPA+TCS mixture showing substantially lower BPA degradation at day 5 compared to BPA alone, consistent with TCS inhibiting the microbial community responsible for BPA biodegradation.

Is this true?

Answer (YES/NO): YES